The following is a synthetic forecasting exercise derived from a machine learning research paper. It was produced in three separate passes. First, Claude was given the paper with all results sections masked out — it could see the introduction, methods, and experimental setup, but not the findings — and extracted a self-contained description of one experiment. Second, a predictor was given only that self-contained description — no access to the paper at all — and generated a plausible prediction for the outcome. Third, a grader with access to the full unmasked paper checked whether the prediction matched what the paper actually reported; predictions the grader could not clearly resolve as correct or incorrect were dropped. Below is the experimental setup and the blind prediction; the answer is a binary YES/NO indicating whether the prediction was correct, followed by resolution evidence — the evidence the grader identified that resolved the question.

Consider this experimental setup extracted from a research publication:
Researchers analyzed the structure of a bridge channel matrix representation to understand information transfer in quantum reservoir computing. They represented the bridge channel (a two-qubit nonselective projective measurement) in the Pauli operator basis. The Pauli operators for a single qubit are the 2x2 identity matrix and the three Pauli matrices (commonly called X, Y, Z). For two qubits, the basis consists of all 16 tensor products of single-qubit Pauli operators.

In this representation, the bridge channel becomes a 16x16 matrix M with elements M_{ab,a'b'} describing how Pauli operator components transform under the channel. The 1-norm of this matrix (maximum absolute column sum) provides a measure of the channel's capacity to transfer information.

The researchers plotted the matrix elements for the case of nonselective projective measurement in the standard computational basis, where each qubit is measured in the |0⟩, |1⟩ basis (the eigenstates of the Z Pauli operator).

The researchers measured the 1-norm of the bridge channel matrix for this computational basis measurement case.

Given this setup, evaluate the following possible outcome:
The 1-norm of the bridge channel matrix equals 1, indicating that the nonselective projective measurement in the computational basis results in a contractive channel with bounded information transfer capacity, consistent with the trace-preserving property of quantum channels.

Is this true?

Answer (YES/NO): NO